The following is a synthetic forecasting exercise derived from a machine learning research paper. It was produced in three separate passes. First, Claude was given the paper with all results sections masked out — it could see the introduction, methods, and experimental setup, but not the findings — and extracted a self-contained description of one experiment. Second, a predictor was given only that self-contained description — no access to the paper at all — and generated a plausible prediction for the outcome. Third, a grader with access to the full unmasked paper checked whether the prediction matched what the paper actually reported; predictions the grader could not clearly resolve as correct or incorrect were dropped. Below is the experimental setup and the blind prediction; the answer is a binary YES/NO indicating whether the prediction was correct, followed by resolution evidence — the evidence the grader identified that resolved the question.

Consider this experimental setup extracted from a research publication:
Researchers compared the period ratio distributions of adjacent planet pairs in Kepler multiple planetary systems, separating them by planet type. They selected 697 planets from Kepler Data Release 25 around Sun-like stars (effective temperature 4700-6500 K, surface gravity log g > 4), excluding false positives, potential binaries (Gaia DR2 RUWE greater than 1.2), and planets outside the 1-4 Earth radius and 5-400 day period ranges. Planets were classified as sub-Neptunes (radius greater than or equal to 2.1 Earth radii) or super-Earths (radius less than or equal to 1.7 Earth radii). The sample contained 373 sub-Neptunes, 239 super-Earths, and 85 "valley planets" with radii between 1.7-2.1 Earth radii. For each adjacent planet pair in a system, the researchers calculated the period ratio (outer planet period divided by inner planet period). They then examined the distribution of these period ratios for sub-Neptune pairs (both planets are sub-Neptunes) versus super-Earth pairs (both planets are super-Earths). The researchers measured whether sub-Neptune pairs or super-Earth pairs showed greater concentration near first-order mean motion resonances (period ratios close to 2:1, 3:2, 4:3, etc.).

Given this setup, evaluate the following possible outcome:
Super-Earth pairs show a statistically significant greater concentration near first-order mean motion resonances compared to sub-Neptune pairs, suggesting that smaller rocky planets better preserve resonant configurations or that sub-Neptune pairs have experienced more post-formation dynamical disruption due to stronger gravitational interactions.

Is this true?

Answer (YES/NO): NO